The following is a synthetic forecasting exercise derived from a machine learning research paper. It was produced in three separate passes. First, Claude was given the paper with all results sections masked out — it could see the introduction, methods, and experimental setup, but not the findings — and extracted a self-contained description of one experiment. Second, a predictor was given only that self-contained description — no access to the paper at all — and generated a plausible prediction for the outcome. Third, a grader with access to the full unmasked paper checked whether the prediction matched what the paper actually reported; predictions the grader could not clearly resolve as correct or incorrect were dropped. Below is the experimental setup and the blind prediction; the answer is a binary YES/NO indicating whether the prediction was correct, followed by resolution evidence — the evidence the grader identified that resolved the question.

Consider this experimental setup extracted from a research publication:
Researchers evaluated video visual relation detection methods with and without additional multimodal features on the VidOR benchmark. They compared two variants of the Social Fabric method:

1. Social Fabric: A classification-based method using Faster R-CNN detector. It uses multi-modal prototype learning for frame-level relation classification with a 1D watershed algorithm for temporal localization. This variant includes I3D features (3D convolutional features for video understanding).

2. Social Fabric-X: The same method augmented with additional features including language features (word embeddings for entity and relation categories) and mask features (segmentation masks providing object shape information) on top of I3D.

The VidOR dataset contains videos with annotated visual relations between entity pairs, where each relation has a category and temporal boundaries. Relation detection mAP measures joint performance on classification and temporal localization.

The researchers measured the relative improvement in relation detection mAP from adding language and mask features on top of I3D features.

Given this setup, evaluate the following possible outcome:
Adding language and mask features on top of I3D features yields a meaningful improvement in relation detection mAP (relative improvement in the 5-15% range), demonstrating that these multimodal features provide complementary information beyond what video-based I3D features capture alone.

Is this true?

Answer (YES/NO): NO